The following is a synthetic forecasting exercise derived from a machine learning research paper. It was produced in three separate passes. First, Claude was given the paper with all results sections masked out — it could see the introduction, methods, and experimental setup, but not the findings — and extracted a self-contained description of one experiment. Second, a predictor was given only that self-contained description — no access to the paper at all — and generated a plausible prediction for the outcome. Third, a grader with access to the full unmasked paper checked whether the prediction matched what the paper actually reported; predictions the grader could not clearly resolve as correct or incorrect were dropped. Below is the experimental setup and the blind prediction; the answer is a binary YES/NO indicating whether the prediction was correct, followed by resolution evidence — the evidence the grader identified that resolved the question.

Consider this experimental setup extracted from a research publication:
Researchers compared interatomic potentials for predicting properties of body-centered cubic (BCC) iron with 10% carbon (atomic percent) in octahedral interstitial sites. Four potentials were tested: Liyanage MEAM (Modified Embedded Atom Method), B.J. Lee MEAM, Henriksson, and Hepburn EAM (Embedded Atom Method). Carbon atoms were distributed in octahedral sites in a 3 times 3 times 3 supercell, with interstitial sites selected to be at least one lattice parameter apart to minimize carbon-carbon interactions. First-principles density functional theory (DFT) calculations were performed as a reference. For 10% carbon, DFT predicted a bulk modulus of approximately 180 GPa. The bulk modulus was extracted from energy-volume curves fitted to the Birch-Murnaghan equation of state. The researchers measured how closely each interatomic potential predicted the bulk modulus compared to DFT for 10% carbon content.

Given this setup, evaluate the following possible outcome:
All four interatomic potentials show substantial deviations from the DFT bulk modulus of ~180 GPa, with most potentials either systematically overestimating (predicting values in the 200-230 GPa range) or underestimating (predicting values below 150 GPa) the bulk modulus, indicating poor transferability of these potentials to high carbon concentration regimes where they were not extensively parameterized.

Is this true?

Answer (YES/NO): NO